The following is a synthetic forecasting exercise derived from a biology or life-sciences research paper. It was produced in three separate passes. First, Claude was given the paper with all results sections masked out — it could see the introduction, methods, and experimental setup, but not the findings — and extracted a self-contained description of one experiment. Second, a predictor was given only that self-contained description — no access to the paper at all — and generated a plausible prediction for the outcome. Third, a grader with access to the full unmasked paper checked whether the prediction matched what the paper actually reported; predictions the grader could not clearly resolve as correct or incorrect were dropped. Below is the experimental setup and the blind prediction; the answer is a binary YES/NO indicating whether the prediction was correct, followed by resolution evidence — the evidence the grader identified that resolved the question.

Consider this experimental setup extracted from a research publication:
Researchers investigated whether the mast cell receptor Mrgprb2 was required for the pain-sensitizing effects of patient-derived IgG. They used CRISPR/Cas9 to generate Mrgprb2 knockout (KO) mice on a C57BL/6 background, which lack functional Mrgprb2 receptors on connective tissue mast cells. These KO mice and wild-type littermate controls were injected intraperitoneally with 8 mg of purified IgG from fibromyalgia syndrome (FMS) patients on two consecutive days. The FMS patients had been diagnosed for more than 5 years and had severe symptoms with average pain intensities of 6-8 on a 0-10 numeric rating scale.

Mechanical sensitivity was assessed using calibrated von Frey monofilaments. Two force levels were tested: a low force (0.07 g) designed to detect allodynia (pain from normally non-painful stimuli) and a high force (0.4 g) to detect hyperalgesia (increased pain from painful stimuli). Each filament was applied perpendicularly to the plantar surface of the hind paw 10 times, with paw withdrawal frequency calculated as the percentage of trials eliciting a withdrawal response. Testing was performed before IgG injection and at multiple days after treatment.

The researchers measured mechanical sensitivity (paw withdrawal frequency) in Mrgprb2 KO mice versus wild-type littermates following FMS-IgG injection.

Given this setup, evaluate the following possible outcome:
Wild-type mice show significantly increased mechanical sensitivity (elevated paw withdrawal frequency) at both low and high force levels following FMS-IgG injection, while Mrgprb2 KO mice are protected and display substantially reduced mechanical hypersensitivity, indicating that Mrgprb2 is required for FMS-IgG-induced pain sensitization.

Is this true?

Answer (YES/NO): YES